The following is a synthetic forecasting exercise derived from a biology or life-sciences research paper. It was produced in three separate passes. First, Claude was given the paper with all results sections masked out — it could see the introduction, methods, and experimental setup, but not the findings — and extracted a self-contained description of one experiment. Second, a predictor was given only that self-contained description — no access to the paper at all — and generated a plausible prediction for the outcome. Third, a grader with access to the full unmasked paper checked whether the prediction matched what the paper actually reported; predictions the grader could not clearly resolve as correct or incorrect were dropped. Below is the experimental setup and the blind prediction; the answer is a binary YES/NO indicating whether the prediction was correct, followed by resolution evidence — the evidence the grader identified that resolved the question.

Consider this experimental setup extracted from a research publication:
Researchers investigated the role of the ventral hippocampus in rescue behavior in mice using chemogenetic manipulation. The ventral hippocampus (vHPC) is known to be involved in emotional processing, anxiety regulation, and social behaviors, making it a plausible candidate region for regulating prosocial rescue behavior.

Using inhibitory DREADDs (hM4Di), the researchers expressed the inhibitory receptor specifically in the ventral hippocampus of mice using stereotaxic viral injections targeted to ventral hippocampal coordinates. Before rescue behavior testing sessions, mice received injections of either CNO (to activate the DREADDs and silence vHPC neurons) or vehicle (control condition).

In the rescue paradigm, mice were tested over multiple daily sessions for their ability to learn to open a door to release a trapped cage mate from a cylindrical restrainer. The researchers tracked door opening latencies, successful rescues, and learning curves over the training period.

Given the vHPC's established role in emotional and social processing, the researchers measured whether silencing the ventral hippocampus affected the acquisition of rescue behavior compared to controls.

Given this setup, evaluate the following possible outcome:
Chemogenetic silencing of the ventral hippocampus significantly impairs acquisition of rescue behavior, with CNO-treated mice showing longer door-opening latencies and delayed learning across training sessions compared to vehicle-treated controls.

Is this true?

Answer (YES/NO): NO